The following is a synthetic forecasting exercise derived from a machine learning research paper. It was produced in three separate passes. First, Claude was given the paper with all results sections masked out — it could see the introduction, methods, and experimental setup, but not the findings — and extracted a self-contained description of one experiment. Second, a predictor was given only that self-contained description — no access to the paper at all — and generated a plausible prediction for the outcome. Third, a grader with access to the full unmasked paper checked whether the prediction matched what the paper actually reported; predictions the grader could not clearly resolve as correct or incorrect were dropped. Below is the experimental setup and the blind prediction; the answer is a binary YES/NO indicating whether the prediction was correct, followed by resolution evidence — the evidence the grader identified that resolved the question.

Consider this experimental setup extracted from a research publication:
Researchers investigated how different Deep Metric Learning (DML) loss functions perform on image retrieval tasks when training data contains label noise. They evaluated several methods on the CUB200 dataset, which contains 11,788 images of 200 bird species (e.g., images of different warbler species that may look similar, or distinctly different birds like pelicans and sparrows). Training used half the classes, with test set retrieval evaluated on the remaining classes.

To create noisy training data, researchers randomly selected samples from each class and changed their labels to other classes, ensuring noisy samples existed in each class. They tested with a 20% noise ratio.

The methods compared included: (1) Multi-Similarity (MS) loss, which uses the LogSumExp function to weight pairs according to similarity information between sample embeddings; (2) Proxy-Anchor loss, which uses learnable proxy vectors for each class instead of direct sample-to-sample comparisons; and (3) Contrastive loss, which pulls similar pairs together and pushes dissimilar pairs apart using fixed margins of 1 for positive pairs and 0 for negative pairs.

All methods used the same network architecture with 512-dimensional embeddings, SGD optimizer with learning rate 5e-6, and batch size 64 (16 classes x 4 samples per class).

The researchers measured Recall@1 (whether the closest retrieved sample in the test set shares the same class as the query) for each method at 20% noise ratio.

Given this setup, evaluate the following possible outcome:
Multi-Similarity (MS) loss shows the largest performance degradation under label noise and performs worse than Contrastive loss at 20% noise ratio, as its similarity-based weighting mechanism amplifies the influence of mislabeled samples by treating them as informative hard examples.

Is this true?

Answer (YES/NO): NO